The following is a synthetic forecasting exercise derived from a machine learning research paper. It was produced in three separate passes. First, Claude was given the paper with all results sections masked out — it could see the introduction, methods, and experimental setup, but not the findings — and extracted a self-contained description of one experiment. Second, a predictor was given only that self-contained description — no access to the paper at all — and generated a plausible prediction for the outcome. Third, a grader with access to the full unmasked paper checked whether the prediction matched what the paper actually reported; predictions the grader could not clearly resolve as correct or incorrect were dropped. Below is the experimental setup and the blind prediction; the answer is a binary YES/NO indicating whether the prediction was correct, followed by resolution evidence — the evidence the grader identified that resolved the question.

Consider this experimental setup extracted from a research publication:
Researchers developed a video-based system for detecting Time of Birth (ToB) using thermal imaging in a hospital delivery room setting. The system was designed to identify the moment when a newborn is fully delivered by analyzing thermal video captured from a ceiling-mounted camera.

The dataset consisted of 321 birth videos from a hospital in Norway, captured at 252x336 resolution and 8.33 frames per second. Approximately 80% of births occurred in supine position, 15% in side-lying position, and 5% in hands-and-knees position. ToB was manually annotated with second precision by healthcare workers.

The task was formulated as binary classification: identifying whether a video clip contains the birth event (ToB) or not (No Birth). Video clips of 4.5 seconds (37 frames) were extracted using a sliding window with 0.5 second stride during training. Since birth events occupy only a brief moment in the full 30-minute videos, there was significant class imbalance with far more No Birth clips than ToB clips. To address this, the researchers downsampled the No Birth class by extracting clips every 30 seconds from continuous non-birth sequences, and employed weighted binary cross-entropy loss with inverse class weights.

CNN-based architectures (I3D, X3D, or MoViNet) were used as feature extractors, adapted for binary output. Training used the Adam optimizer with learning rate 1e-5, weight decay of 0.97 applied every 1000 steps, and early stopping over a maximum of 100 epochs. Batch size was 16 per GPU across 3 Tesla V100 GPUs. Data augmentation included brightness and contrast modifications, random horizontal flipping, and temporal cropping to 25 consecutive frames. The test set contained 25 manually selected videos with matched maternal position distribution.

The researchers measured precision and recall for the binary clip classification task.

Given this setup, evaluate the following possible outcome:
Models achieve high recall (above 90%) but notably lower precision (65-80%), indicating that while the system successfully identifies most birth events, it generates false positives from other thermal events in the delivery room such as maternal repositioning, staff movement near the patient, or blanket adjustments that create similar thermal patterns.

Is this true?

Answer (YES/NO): NO